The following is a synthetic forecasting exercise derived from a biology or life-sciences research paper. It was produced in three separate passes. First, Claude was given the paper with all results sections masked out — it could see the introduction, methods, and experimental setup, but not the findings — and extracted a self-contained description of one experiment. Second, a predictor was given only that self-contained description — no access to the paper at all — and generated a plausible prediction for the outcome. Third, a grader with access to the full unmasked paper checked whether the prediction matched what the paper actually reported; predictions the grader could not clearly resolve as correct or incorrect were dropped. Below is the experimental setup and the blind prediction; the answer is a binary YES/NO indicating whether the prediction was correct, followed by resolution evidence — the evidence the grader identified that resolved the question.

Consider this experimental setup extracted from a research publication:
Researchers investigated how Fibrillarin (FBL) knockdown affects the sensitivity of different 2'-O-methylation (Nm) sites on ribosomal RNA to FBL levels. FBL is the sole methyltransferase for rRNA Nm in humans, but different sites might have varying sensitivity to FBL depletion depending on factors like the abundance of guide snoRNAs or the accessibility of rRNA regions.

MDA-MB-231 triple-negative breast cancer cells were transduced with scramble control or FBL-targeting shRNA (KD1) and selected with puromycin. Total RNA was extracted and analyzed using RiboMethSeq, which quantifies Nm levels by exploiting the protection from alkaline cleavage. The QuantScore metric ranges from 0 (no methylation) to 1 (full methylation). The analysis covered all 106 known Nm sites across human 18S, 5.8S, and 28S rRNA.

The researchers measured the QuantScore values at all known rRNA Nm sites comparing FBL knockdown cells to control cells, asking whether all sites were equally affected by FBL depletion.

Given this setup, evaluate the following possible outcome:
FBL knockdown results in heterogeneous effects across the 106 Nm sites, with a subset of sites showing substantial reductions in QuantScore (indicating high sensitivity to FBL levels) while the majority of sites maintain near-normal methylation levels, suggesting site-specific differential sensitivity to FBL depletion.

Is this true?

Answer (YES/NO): YES